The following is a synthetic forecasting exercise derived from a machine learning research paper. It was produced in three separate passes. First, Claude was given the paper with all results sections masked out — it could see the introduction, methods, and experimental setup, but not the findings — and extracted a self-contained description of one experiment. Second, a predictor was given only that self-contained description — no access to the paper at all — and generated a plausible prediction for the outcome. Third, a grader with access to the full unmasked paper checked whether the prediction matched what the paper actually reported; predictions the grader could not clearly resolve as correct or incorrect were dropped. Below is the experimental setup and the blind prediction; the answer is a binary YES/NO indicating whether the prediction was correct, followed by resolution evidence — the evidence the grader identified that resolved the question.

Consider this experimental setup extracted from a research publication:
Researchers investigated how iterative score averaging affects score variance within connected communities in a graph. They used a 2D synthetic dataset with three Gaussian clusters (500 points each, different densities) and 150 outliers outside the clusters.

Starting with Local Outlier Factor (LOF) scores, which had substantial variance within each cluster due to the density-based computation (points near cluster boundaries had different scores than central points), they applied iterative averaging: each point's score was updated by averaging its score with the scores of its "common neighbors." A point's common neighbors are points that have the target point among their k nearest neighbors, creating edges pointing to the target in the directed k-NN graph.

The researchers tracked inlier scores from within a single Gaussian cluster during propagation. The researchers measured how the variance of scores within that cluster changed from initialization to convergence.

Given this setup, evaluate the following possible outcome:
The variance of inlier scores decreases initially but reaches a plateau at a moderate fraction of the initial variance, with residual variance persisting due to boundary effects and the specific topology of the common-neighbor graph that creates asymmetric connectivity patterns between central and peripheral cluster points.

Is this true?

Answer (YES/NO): NO